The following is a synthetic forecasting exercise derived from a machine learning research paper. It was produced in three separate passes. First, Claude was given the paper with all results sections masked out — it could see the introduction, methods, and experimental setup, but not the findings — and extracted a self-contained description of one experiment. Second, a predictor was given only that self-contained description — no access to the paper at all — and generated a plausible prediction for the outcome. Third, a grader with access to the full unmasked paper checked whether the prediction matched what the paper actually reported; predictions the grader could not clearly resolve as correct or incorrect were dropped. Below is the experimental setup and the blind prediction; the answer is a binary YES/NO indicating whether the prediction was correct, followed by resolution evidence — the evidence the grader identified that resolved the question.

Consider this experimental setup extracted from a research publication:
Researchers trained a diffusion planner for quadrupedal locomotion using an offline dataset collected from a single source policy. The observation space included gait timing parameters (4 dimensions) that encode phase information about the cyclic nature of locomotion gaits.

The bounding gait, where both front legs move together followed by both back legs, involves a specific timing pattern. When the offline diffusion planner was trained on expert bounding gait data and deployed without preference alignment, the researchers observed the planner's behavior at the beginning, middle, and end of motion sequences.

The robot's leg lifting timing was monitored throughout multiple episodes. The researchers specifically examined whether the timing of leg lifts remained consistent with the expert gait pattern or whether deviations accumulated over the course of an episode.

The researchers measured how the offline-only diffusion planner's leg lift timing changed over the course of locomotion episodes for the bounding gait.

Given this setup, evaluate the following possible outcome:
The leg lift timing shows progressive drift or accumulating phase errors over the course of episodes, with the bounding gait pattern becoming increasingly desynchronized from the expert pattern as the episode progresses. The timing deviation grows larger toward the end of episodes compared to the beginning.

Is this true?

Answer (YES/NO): YES